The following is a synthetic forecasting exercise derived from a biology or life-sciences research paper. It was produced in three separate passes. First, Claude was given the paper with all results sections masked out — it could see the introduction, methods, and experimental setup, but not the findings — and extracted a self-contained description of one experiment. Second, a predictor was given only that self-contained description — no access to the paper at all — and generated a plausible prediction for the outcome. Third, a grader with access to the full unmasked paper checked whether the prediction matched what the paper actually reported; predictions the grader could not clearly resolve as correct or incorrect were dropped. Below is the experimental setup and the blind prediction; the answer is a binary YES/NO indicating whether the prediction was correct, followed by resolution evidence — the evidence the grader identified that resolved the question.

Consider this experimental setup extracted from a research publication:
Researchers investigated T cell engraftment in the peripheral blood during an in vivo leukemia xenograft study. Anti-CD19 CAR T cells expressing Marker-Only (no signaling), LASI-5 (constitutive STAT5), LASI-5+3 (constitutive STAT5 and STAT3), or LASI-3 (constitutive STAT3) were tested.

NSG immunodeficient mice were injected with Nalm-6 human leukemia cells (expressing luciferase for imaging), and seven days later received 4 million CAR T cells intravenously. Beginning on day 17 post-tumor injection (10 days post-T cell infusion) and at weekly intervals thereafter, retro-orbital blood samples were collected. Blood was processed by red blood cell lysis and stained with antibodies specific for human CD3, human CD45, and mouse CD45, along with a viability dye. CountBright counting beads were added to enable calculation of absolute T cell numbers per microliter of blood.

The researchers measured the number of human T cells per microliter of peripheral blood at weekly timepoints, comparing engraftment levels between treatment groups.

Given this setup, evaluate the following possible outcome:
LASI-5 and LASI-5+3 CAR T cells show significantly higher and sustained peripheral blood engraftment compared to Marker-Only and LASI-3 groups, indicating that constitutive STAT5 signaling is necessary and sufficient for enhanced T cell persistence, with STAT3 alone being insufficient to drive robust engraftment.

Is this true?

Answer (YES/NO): NO